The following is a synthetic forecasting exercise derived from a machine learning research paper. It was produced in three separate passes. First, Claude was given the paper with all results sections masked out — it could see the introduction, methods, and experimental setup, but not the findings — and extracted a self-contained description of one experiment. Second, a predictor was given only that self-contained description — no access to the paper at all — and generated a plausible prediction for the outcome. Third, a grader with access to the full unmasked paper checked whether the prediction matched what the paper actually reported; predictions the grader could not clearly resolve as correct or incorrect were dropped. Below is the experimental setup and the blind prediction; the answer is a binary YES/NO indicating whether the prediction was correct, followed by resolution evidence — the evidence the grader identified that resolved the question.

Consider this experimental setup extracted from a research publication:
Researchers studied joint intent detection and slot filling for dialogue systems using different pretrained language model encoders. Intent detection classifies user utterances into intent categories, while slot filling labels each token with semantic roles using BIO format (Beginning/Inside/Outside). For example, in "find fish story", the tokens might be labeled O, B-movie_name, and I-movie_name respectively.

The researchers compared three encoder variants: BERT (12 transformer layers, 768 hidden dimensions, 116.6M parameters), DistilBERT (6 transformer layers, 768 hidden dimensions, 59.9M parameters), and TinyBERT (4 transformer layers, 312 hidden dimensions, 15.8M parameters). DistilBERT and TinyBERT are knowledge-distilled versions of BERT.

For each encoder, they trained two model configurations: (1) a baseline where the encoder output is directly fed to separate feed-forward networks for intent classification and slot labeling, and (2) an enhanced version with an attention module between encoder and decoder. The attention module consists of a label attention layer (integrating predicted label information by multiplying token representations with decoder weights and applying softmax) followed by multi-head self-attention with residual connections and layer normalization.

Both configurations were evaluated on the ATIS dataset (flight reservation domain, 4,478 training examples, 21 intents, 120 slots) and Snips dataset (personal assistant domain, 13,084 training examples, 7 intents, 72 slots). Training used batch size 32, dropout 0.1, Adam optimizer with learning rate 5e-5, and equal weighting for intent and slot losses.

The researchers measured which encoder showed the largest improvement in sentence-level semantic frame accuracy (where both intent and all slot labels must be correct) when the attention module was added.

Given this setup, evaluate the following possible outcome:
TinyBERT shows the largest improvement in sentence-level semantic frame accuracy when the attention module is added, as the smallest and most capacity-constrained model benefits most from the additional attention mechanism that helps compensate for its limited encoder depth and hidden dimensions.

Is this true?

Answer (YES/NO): YES